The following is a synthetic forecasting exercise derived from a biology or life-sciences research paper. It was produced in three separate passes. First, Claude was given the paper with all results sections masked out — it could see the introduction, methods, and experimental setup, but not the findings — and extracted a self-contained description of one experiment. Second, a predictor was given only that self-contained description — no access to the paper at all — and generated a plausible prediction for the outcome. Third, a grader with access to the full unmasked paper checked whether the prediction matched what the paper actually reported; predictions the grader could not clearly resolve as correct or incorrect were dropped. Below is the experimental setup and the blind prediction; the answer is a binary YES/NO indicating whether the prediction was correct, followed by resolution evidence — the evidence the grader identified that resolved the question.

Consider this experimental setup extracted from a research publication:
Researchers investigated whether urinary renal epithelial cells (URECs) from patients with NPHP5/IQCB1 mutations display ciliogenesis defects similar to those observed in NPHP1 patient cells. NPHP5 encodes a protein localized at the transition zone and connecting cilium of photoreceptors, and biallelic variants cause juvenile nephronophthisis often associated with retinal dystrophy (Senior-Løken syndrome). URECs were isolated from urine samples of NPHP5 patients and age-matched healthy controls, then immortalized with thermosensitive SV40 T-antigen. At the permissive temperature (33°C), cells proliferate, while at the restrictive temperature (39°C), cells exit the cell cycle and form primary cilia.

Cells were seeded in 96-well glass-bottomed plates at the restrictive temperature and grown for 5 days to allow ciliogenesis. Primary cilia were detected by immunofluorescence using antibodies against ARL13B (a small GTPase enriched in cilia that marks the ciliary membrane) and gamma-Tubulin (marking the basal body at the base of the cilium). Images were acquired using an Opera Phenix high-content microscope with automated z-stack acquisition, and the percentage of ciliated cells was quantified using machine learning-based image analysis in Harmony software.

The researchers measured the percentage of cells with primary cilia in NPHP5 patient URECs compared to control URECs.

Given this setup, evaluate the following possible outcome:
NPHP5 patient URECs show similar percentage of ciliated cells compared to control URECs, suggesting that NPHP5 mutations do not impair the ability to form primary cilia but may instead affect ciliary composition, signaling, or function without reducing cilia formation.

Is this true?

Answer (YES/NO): NO